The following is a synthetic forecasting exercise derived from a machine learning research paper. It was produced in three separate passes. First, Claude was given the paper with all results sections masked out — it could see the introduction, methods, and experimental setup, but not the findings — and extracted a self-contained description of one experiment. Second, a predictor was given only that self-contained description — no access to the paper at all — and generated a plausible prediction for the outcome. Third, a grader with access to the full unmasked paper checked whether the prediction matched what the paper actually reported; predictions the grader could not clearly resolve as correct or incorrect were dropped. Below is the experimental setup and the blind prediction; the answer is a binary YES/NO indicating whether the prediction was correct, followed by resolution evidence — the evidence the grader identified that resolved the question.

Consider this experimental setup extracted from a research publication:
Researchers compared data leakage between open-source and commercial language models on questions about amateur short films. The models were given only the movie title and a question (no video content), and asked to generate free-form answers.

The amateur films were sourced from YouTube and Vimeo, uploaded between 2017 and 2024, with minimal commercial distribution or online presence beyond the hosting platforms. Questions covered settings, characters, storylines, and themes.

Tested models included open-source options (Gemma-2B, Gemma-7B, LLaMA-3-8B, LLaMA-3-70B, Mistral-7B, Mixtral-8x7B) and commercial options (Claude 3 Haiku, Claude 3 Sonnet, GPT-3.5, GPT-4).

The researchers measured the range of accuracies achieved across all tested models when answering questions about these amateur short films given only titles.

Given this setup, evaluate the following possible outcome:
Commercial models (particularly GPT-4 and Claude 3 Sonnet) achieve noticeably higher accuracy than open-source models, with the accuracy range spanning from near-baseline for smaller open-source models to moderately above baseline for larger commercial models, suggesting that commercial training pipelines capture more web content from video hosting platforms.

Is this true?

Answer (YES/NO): NO